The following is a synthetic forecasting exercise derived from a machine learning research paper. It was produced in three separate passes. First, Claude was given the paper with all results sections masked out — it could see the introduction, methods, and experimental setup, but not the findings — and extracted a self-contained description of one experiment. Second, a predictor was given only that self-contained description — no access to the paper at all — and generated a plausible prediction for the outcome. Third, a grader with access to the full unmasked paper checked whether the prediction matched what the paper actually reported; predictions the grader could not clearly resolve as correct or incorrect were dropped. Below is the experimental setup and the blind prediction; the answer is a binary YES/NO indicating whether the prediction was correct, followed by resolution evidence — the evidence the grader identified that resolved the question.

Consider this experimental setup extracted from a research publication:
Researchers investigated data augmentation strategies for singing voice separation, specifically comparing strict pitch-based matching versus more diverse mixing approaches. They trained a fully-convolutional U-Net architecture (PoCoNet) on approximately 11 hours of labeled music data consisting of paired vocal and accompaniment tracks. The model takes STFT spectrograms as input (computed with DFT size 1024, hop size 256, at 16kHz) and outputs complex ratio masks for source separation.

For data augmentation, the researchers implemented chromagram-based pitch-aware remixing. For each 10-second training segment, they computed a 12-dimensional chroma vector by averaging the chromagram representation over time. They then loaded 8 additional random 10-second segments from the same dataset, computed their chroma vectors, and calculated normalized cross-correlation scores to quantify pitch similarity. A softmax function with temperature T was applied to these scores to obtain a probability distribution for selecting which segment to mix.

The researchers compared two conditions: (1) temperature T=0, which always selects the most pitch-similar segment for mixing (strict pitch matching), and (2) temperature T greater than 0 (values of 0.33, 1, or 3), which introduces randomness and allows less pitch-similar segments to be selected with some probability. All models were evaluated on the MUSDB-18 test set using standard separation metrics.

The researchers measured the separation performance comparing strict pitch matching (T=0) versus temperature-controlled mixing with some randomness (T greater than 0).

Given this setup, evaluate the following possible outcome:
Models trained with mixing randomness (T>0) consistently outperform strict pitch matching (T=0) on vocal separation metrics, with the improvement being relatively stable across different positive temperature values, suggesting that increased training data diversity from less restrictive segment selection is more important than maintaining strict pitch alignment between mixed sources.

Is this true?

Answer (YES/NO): NO